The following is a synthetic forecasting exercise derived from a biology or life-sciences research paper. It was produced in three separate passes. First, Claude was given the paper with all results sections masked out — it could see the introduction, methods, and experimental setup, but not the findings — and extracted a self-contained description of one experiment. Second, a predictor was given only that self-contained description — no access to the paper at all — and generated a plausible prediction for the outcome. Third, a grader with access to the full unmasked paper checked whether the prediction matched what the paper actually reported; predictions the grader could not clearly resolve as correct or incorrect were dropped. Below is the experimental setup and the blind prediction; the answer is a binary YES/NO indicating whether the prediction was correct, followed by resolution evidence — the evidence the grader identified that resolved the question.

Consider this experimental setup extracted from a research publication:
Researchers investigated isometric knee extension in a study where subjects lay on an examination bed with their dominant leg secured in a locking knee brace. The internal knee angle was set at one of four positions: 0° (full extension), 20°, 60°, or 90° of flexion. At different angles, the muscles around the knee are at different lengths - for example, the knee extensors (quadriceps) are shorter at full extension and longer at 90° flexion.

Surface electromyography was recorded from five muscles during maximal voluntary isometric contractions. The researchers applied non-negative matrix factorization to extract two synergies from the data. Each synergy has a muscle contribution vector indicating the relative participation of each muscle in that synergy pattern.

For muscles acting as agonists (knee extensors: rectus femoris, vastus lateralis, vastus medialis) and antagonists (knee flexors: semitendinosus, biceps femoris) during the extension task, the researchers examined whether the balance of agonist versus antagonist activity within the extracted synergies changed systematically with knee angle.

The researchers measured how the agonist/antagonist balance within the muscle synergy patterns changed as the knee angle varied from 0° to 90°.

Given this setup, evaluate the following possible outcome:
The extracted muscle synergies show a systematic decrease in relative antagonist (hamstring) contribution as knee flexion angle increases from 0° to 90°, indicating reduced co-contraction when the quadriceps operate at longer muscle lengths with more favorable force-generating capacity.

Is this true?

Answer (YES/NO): YES